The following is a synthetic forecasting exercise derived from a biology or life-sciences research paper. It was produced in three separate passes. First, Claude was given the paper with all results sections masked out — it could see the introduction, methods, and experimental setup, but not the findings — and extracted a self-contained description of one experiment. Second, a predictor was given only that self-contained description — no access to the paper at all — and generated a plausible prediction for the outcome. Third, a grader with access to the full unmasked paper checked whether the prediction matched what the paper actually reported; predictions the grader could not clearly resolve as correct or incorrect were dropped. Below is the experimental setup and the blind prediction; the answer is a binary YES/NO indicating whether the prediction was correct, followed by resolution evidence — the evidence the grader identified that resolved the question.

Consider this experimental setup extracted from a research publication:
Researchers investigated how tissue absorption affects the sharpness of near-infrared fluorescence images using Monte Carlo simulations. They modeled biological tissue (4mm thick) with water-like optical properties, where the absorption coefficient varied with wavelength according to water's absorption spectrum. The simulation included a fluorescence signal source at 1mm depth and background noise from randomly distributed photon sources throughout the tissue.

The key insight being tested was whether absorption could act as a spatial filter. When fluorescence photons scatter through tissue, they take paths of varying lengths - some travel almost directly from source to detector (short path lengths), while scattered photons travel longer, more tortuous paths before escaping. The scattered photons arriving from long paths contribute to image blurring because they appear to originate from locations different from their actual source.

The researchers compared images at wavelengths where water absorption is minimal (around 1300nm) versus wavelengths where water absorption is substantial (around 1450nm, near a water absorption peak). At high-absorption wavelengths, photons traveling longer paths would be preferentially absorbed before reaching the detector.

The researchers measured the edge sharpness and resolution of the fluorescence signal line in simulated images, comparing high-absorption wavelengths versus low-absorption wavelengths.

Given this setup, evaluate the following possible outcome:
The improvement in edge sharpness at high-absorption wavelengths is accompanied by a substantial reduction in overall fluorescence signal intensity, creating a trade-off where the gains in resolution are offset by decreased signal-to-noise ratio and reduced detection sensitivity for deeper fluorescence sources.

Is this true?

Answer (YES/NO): NO